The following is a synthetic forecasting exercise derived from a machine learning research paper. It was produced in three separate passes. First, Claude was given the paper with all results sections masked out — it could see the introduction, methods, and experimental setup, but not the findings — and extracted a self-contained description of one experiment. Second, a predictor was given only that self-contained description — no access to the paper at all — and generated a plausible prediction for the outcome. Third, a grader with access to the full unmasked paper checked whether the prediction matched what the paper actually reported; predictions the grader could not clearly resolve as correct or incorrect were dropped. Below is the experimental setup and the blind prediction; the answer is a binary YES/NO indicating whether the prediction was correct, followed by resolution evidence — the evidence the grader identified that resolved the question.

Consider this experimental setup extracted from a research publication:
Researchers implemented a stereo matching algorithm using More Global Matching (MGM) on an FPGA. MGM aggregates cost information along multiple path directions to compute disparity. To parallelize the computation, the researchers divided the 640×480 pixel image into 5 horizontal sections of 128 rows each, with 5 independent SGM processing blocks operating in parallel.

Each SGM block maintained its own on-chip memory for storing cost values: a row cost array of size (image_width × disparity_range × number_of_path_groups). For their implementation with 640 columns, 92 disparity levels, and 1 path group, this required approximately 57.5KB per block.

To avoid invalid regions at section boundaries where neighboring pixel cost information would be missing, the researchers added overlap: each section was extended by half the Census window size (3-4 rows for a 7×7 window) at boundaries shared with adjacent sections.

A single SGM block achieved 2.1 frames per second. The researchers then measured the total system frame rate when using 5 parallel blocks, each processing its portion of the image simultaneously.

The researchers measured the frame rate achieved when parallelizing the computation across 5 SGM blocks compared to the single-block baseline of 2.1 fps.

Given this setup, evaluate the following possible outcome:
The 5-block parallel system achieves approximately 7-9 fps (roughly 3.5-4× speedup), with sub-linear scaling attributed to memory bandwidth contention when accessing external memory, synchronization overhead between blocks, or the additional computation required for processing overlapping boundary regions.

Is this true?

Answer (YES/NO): NO